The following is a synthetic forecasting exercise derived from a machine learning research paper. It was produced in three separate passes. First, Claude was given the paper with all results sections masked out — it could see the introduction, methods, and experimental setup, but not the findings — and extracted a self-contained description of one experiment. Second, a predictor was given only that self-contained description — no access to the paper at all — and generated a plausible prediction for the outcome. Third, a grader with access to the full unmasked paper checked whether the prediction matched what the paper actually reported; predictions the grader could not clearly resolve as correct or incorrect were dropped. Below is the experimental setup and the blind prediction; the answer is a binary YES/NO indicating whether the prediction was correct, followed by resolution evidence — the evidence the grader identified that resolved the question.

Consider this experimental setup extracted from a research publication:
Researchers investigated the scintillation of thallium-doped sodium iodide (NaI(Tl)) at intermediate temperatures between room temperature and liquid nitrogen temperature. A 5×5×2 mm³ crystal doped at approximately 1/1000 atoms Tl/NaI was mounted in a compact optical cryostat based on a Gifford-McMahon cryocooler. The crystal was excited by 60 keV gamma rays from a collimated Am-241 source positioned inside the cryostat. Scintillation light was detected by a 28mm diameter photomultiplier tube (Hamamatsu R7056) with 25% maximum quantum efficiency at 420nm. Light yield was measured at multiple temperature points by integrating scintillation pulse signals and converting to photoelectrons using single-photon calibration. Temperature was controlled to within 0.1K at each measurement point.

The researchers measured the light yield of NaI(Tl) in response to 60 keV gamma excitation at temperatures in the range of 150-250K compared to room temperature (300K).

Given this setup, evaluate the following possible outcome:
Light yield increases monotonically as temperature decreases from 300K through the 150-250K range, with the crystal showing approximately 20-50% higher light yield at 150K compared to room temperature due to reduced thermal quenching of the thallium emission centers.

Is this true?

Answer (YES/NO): NO